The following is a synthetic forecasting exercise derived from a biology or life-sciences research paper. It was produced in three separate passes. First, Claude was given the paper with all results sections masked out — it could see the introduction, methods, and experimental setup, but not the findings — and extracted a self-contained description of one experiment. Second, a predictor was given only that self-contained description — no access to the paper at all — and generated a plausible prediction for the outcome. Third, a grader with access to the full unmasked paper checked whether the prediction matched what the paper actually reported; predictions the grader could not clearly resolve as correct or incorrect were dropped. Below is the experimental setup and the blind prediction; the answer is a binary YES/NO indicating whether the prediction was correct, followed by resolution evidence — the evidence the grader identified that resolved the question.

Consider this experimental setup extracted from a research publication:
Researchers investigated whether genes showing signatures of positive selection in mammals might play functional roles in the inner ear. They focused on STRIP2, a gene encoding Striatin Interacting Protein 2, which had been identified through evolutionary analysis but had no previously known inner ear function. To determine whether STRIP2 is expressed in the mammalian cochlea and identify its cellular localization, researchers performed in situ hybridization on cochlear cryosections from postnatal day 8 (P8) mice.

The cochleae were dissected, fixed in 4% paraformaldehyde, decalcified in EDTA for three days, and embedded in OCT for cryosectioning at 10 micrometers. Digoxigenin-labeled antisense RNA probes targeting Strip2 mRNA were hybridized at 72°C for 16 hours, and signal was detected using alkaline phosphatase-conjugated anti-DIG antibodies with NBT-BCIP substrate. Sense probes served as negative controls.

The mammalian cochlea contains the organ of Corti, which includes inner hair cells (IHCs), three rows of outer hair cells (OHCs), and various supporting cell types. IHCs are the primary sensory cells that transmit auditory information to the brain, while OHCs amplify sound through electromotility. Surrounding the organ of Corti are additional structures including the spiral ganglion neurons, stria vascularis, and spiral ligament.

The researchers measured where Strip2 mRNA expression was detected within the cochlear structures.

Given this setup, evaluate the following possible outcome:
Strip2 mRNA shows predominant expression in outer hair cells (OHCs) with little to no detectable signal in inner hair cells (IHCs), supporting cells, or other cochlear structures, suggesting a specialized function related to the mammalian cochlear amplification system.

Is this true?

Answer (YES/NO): NO